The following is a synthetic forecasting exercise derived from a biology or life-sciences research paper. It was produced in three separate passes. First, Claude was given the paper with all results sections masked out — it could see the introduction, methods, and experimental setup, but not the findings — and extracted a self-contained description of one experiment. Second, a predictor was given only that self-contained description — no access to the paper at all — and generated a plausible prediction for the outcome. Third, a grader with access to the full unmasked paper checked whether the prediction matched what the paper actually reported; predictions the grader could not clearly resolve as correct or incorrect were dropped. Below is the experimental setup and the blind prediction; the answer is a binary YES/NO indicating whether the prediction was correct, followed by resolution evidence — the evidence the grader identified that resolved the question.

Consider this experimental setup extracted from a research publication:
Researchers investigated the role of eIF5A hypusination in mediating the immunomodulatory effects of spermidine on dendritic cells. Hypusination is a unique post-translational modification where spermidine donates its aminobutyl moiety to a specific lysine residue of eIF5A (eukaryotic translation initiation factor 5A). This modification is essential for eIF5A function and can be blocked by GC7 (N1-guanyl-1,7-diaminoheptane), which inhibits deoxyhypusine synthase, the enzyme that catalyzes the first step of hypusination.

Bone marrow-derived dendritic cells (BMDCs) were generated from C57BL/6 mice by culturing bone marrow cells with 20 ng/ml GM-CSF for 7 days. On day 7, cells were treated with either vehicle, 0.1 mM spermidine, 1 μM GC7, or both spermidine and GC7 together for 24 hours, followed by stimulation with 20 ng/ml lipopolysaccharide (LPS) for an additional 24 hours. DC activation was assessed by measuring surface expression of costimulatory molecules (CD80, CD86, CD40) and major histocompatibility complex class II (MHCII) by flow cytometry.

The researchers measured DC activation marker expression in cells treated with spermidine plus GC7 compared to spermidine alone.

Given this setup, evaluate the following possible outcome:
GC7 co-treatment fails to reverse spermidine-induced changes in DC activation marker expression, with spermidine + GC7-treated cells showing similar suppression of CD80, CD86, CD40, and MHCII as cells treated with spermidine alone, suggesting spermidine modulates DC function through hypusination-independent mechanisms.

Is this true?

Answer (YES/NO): NO